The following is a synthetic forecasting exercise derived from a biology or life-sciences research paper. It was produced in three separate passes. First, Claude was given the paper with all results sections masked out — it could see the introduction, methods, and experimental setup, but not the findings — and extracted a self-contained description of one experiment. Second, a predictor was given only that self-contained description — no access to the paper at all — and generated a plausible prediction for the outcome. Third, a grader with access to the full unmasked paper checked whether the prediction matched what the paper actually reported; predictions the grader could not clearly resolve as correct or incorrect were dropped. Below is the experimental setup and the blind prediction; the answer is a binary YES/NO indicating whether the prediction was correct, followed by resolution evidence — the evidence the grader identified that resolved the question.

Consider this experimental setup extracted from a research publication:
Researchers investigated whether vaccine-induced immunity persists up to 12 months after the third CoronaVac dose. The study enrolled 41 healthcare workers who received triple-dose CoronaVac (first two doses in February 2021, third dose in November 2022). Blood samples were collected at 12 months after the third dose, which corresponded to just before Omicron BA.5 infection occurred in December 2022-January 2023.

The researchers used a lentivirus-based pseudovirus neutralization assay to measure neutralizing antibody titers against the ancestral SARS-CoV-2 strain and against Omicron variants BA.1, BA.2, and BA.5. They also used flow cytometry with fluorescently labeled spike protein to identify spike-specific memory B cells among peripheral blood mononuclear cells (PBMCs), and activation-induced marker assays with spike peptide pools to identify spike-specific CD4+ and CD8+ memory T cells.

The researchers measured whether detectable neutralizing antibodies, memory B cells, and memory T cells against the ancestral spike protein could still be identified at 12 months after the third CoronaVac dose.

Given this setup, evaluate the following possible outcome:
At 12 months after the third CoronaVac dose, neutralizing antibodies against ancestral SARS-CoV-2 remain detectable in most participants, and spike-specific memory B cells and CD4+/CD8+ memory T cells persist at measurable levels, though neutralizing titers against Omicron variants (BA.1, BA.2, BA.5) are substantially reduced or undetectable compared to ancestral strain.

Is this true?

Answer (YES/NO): NO